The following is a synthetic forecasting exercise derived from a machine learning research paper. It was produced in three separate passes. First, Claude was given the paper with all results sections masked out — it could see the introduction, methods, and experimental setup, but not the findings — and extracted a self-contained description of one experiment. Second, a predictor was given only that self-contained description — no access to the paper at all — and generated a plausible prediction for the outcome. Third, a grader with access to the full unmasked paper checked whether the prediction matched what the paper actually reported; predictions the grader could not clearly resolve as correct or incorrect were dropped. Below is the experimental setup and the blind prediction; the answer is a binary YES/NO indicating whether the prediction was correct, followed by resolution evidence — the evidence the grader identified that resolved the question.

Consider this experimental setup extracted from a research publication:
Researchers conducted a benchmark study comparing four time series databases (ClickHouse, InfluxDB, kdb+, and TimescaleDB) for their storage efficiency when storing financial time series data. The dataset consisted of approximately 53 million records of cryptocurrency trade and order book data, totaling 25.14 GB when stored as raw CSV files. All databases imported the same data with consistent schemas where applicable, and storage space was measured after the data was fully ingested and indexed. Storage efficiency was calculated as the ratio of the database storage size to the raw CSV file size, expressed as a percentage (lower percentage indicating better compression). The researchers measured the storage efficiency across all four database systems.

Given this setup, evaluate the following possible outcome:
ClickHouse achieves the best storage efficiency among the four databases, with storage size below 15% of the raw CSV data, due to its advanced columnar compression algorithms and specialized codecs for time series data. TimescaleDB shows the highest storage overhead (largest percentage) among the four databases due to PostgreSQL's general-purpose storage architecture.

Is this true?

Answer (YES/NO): NO